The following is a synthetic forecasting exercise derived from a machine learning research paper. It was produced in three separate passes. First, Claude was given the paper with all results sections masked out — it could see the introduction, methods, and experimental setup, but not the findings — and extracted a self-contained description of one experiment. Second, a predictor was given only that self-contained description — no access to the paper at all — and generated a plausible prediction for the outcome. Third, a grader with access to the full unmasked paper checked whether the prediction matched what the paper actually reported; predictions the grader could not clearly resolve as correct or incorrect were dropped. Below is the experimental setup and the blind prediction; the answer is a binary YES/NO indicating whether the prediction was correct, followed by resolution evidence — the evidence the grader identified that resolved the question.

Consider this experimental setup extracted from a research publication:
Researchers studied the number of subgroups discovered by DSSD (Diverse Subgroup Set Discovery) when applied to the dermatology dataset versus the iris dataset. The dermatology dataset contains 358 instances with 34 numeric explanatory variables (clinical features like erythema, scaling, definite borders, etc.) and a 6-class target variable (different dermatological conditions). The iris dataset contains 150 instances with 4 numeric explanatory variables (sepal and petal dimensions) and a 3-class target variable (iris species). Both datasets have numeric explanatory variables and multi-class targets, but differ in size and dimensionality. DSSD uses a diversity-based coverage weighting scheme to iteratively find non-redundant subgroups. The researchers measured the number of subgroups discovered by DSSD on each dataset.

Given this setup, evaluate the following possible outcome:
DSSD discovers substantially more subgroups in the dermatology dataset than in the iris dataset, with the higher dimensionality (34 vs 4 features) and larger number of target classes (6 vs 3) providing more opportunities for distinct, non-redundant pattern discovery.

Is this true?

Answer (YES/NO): NO